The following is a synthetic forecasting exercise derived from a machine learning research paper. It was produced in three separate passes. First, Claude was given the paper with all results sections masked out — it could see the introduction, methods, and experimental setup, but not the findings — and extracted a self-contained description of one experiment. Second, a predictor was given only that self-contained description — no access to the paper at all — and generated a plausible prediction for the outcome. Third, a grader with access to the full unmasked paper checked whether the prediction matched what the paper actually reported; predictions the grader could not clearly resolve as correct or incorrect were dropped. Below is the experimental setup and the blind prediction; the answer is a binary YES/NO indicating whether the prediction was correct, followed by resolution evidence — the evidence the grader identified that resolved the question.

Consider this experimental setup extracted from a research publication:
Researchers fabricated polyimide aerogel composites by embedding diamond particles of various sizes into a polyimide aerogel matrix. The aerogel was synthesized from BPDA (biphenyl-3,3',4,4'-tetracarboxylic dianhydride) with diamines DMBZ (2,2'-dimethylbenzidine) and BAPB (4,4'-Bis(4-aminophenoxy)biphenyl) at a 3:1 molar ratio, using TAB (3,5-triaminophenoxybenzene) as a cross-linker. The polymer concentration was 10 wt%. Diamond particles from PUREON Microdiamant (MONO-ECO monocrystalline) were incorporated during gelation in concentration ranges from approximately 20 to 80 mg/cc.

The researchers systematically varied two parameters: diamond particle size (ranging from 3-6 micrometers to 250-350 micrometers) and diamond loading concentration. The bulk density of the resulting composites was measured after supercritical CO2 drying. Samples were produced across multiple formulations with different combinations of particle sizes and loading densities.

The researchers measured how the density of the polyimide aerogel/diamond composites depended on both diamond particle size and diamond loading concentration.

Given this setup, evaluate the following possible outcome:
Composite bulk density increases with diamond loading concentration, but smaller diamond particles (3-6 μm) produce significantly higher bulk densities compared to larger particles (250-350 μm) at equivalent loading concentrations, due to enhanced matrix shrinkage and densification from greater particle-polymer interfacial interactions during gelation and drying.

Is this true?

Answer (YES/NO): NO